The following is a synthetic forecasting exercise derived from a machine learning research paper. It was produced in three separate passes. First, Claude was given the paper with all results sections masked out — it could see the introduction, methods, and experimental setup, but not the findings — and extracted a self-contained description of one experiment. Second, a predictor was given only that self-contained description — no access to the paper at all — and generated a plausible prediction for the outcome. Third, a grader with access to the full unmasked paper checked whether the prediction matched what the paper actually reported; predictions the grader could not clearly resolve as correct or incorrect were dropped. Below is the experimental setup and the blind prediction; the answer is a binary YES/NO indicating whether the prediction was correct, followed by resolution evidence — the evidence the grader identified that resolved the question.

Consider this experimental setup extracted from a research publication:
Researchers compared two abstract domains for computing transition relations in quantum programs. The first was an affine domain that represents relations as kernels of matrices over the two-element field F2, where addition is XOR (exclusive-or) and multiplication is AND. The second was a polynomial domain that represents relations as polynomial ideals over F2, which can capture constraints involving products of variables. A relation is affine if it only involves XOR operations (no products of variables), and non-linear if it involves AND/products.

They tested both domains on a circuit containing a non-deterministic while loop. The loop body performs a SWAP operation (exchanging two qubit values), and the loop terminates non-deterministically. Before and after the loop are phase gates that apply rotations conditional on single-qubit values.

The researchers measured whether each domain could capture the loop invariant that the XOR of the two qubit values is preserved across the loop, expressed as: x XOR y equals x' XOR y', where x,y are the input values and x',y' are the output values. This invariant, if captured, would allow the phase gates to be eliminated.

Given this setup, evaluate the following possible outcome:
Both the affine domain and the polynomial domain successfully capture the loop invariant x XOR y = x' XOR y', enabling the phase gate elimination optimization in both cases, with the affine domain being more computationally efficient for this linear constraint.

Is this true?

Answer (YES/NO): NO